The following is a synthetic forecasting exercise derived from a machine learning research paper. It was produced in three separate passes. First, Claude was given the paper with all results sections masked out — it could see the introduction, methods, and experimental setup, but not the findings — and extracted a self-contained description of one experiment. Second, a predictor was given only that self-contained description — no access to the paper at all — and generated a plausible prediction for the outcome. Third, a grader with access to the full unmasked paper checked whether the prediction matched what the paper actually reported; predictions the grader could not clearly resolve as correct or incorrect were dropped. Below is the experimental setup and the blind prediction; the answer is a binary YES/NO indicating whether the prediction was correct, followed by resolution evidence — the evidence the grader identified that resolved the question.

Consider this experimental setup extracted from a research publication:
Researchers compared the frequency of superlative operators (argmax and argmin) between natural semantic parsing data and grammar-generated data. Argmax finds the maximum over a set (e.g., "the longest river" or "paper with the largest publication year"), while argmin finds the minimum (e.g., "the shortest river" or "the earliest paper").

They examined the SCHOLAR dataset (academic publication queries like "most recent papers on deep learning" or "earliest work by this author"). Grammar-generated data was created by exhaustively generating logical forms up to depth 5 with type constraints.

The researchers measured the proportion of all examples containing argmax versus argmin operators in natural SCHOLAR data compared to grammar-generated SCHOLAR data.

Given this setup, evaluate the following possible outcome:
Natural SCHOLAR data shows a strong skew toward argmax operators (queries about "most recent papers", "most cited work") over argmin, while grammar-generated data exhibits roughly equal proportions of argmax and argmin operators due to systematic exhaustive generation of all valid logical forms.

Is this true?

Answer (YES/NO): YES